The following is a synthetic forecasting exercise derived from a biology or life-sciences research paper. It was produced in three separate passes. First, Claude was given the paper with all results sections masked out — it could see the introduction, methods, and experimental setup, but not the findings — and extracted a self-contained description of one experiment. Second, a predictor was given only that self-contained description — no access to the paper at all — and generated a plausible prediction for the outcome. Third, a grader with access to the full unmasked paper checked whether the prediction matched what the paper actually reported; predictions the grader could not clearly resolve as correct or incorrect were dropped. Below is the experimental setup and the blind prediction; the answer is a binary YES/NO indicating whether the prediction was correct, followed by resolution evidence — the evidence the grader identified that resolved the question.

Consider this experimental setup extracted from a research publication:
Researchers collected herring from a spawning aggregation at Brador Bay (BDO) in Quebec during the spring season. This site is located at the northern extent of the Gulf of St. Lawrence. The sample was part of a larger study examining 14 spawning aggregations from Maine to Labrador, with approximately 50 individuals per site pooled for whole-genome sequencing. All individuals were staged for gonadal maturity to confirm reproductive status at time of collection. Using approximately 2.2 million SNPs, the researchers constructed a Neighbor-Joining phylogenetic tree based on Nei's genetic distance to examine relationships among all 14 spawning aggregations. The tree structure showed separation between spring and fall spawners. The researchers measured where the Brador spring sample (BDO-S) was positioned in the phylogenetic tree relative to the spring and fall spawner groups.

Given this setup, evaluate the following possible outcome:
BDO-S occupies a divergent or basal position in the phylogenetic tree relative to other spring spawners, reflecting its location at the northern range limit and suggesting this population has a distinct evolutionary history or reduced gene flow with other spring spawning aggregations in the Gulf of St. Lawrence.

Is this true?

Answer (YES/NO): NO